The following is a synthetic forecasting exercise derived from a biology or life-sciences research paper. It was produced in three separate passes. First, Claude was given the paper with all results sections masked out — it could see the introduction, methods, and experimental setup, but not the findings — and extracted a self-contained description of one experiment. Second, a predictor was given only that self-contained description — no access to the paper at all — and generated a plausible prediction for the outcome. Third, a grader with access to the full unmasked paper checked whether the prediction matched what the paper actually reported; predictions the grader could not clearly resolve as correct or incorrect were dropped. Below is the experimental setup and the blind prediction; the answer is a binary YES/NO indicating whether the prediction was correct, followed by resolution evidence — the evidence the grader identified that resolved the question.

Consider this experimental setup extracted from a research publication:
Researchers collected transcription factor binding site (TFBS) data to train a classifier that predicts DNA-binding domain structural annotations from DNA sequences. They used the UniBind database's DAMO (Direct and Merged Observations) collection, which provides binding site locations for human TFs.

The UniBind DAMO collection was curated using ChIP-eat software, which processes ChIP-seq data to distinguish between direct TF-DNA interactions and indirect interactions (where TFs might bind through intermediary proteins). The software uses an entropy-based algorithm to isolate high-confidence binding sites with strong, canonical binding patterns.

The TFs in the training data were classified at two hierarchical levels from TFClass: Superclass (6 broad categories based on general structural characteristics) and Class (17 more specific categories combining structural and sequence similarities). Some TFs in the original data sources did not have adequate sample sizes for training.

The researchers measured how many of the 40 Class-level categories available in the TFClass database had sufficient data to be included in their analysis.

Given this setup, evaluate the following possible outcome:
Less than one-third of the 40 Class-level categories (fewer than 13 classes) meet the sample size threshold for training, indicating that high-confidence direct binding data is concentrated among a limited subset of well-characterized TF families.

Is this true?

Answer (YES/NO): NO